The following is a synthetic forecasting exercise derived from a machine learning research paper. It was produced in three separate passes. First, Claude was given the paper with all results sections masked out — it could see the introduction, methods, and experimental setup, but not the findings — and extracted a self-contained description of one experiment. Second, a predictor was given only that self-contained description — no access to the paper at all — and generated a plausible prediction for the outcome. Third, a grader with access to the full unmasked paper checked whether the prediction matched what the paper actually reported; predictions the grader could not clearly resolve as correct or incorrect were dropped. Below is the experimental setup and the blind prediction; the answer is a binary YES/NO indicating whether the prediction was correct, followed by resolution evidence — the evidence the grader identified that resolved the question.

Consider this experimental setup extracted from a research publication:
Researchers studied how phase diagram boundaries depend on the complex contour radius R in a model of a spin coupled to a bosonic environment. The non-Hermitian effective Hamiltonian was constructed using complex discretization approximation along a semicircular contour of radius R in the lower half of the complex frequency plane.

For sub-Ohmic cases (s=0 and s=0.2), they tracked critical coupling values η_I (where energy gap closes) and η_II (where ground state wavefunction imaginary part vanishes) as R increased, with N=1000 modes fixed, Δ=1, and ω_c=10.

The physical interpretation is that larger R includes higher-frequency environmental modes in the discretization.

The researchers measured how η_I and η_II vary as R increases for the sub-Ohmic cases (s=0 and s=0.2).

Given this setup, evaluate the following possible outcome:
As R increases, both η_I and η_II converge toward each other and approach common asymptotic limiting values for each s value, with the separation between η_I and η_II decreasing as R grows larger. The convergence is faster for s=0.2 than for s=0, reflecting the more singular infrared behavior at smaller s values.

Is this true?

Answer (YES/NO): NO